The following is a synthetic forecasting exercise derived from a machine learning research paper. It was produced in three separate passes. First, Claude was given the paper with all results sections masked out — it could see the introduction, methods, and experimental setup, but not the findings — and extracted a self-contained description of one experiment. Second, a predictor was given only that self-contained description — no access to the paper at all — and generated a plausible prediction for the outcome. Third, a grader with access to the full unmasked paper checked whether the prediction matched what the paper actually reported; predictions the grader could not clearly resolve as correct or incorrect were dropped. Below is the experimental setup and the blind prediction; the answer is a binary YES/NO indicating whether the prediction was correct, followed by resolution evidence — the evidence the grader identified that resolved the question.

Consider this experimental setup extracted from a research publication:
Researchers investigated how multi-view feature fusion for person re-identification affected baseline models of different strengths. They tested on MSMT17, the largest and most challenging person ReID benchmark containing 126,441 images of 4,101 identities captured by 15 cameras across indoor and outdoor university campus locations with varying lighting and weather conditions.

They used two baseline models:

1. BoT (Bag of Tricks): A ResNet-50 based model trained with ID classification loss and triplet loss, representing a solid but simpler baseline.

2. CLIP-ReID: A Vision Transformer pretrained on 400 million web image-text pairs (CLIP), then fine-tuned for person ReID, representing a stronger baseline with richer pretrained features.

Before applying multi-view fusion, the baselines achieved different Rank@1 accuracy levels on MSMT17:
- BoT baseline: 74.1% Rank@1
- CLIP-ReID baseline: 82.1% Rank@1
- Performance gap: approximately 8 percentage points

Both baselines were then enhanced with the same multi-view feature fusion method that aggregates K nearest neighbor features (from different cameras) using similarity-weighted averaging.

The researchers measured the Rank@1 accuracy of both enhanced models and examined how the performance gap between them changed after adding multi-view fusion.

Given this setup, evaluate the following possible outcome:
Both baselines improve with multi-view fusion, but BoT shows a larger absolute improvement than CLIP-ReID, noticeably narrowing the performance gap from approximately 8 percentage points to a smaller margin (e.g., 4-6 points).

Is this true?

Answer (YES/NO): NO